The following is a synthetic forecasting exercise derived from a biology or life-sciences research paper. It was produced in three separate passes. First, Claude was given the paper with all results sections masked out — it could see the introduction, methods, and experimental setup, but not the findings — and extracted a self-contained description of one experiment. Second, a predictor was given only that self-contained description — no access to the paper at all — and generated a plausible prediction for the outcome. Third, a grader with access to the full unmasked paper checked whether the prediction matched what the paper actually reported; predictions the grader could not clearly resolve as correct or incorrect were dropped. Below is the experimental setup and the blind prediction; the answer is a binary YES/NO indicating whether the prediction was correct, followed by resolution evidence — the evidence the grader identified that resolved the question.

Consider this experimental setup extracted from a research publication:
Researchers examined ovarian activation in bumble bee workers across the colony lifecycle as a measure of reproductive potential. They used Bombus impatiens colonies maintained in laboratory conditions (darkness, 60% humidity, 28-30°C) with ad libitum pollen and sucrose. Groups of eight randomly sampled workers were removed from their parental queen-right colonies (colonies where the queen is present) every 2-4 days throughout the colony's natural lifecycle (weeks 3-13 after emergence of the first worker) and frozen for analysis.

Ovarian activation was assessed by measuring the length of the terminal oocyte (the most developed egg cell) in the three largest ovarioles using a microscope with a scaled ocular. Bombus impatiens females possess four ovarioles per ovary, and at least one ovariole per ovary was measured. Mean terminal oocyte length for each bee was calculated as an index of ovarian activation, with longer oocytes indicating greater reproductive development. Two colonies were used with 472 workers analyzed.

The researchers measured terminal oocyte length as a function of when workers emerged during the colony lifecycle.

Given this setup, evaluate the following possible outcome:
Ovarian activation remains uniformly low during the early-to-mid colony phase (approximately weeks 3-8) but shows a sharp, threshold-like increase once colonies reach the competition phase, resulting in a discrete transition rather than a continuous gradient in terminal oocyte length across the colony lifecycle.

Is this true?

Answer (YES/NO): NO